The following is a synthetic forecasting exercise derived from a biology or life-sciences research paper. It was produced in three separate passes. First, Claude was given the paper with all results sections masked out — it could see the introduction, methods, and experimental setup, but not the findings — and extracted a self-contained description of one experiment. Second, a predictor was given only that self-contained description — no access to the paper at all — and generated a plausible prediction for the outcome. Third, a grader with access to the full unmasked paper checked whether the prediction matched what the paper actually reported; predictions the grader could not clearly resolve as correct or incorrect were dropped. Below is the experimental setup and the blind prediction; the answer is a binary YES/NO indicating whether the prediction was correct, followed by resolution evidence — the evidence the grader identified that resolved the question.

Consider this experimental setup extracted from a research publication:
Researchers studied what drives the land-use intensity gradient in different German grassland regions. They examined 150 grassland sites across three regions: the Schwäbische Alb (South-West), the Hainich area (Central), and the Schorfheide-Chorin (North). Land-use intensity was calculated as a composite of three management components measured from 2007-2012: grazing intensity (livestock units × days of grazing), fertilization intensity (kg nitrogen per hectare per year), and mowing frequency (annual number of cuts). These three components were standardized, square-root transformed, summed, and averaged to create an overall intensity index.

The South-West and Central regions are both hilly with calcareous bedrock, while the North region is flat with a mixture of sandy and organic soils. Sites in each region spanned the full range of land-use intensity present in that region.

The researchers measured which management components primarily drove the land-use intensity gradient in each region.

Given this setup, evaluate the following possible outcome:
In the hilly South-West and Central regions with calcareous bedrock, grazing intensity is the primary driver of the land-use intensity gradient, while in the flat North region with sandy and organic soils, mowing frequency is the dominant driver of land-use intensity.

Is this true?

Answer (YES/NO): NO